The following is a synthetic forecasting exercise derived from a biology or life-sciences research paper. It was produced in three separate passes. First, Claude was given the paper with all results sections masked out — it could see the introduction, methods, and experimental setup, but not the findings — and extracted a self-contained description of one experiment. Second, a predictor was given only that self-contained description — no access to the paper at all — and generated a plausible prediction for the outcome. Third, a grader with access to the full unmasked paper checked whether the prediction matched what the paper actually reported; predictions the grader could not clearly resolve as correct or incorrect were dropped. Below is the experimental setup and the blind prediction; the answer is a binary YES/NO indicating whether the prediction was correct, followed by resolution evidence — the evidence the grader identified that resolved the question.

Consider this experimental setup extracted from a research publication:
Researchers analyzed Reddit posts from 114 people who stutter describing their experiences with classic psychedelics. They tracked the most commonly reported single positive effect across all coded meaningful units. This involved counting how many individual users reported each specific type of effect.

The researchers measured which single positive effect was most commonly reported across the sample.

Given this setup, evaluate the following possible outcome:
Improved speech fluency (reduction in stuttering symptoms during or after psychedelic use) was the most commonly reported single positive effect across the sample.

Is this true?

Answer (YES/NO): YES